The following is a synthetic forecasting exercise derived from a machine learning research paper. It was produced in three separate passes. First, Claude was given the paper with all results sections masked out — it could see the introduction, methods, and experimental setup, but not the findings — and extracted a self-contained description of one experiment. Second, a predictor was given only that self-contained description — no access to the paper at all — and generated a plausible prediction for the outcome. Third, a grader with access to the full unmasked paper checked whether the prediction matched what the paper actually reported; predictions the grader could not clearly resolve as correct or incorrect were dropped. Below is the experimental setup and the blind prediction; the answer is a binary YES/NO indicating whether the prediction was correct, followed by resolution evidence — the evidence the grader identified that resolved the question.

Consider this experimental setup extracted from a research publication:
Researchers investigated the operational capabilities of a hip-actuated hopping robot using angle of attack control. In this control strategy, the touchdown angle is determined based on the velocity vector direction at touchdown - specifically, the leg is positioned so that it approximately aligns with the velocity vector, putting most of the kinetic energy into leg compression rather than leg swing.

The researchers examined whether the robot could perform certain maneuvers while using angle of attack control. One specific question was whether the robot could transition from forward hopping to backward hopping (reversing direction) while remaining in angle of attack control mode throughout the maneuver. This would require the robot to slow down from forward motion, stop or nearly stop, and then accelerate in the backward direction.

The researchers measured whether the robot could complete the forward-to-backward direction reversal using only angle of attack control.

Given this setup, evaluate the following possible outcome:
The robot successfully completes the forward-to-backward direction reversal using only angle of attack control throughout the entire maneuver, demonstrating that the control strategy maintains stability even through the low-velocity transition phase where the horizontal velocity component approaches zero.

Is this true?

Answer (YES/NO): NO